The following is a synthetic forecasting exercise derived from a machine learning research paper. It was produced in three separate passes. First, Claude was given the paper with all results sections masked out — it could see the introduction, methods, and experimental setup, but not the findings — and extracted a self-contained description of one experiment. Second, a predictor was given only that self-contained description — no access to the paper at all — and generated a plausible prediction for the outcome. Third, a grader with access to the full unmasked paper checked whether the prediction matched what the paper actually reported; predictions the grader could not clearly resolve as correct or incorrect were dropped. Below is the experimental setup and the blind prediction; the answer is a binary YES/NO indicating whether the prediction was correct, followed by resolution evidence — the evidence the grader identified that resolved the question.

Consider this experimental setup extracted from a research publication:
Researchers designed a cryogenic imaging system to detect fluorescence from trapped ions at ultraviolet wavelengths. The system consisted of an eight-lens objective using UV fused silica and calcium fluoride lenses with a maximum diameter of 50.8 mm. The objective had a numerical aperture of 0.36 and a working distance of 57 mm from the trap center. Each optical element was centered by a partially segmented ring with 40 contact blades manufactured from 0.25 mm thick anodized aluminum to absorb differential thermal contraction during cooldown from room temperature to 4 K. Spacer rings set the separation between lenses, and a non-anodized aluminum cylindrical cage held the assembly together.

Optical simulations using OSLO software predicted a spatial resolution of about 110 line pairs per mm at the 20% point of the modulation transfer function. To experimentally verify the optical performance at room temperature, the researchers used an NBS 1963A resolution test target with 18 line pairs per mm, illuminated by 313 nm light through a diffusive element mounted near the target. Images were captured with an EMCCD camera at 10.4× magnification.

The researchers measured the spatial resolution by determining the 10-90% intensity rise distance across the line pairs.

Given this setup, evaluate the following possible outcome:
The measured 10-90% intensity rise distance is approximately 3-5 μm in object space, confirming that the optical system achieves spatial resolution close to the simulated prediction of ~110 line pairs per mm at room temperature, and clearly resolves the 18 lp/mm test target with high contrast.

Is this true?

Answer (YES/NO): NO